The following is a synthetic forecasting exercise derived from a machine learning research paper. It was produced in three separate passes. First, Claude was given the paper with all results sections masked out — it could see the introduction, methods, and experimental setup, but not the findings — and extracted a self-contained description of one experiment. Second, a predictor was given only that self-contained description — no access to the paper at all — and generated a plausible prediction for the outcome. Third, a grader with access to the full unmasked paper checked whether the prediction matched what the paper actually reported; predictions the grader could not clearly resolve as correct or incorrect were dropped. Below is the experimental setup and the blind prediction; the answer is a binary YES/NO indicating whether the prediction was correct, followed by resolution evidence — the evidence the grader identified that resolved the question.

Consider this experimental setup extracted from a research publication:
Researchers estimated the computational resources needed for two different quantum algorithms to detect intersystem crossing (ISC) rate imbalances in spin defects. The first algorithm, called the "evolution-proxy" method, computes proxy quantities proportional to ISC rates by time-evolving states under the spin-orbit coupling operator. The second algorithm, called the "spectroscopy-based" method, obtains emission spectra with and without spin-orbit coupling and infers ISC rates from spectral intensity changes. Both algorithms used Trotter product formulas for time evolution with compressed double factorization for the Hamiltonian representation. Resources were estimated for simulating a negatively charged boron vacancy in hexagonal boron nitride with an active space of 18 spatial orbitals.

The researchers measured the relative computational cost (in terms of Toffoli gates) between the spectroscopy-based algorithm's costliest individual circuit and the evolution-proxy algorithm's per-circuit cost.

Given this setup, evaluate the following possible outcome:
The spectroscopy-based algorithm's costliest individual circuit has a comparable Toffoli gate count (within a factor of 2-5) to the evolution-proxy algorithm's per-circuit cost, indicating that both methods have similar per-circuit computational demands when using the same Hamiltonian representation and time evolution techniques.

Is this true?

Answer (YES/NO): NO